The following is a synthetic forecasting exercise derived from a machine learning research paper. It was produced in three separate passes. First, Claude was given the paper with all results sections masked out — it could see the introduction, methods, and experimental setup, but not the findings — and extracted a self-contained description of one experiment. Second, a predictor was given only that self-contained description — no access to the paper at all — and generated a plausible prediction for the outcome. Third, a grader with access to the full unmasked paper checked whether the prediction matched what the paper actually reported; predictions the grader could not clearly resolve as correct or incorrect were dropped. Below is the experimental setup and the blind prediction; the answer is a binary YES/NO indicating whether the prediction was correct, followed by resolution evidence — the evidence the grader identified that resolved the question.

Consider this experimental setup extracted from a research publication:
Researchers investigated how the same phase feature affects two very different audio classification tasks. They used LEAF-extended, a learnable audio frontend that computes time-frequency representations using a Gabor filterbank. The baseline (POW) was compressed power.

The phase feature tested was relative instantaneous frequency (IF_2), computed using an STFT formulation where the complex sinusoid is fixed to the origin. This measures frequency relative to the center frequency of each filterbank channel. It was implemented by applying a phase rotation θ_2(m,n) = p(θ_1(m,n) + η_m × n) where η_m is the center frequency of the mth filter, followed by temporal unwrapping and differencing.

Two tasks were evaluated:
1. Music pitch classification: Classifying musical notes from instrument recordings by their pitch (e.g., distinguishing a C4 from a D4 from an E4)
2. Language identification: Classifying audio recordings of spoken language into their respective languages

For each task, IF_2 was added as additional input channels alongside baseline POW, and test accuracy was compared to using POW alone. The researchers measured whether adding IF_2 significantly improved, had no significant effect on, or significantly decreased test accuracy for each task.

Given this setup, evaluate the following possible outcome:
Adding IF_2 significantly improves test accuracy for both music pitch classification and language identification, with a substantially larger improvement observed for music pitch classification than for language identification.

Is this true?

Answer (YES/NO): NO